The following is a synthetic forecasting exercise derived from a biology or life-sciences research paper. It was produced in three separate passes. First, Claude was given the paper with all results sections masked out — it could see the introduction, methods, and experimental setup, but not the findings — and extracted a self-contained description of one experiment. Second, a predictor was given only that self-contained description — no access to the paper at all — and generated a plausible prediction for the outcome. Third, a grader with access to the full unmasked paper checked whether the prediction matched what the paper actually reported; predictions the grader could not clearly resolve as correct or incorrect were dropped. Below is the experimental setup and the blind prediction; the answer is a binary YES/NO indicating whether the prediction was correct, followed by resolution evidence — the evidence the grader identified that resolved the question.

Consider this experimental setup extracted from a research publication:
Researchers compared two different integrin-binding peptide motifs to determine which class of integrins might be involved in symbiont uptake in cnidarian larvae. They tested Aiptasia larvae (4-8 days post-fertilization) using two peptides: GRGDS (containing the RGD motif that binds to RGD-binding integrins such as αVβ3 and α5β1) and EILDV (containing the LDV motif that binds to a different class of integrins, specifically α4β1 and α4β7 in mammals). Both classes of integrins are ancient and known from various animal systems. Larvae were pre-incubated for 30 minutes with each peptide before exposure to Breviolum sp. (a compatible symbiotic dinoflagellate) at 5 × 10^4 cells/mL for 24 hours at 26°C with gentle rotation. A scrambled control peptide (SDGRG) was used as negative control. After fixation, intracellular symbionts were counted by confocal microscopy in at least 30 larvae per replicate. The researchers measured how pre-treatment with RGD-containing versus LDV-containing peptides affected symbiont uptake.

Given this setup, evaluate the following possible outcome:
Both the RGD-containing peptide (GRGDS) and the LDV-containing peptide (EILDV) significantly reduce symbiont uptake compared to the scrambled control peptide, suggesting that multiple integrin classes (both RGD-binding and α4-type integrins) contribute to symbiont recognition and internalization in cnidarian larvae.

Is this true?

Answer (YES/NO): NO